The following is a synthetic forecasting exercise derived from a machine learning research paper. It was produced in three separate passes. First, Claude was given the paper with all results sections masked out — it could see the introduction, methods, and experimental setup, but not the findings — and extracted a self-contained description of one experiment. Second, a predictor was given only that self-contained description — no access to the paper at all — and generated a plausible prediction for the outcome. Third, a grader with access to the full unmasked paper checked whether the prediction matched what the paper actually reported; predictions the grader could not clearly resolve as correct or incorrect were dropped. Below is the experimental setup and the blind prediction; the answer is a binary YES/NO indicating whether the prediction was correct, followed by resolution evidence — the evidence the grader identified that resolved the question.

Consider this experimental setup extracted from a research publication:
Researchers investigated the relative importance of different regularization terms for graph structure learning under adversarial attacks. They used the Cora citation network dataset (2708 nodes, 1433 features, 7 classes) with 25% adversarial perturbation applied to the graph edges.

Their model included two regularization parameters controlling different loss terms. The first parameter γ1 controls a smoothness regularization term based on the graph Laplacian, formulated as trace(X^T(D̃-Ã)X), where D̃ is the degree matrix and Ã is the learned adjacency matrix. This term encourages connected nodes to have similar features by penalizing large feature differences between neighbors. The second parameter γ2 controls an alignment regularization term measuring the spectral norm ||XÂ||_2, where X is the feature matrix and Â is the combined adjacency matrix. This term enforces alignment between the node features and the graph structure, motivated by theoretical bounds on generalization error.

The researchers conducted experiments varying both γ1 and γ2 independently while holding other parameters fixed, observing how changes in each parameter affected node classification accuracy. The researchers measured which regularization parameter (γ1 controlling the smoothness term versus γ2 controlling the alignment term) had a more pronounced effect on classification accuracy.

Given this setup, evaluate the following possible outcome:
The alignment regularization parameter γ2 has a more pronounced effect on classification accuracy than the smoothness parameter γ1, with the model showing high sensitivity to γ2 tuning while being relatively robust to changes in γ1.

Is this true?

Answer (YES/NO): NO